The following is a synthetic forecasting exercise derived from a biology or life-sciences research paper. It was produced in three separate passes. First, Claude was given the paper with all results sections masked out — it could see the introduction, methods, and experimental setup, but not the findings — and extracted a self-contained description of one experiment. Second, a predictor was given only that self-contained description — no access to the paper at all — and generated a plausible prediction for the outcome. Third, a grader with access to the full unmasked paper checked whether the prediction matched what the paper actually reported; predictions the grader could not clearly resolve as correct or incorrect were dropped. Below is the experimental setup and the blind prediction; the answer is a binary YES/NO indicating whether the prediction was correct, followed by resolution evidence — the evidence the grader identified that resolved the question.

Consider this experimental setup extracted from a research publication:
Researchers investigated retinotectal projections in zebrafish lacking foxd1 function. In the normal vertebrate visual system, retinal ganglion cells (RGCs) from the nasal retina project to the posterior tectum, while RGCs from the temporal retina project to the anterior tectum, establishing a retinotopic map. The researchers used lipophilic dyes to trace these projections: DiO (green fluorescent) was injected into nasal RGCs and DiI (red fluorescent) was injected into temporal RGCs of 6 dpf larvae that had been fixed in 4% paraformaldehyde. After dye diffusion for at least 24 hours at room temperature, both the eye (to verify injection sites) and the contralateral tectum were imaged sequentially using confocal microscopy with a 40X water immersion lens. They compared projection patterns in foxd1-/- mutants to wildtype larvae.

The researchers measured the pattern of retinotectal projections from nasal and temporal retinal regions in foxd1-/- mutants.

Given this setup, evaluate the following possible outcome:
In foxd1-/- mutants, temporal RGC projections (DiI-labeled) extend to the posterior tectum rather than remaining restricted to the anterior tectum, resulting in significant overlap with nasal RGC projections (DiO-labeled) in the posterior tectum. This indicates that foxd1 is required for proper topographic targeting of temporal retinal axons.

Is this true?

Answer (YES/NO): NO